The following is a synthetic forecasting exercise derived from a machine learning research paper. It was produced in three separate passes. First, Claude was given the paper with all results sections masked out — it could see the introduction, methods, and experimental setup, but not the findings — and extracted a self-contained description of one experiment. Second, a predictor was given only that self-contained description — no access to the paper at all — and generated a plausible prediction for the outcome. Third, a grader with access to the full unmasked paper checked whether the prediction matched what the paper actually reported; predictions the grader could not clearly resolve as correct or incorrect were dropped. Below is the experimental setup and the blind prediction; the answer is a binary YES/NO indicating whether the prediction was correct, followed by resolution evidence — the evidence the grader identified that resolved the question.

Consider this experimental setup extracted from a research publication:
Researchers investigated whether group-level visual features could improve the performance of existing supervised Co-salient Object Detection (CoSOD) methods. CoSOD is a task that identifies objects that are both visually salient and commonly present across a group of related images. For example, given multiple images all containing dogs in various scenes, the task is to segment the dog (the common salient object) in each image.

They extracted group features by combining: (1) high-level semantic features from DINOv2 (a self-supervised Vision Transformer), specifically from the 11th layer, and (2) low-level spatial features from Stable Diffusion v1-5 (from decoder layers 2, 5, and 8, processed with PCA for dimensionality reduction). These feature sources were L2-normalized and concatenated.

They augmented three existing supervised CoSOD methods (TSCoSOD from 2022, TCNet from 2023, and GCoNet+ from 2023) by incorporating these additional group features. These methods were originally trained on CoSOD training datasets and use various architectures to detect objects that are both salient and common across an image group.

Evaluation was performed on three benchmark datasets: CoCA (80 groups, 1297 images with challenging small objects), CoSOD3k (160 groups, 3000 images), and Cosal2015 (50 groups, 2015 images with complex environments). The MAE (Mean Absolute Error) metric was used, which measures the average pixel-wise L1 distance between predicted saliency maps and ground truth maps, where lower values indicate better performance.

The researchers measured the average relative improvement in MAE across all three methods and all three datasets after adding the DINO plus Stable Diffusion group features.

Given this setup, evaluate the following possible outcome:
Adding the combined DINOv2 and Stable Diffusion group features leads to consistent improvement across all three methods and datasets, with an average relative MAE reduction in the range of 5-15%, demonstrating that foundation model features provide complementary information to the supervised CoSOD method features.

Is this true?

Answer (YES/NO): NO